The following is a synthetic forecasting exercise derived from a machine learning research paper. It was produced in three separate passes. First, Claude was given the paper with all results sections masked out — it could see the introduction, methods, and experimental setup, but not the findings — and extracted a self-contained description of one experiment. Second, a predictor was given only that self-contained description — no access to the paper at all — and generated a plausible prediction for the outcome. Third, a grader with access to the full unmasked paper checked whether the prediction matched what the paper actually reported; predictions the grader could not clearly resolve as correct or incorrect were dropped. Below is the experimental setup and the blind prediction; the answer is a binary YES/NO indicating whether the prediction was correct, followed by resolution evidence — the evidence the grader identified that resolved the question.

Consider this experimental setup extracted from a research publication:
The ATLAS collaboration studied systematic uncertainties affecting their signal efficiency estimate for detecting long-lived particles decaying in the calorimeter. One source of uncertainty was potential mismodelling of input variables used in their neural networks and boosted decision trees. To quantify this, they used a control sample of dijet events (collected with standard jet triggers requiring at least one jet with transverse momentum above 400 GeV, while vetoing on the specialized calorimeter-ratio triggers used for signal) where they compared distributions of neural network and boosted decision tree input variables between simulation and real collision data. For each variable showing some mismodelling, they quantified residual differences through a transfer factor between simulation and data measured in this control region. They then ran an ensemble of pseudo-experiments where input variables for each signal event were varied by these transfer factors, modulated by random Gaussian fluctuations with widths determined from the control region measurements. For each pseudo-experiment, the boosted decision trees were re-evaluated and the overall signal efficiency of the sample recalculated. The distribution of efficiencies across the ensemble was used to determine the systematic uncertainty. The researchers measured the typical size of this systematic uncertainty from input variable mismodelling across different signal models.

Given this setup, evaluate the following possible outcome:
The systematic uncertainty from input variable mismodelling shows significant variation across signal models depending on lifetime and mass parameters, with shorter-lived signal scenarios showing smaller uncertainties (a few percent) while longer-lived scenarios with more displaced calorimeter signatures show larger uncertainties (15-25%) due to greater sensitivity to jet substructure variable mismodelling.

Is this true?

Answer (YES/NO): NO